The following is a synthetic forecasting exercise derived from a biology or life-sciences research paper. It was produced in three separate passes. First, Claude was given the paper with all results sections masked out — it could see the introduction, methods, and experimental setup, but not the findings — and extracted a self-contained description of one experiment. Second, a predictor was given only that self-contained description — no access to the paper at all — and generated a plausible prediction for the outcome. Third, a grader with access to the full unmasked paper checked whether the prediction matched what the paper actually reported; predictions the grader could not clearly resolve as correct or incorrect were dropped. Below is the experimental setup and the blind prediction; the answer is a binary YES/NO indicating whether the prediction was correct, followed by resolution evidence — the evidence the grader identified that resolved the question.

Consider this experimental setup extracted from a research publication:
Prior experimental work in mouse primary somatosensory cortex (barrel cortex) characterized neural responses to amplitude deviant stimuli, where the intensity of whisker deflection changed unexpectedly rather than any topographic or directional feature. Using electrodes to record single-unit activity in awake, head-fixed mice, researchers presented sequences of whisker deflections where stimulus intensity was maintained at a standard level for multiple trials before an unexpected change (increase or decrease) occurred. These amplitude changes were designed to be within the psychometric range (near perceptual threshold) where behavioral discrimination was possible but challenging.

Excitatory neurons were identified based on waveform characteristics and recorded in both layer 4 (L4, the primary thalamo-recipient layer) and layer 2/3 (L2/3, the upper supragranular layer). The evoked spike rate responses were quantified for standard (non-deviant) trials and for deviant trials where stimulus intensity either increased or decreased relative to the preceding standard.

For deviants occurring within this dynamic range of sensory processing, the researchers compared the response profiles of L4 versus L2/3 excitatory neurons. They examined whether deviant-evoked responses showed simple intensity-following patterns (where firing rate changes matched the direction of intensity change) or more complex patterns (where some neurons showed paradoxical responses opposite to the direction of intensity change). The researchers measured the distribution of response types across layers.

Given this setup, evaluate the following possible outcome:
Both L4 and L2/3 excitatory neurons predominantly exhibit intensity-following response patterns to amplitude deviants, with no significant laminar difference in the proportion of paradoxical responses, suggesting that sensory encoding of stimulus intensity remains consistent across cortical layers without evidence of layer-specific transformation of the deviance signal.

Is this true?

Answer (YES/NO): NO